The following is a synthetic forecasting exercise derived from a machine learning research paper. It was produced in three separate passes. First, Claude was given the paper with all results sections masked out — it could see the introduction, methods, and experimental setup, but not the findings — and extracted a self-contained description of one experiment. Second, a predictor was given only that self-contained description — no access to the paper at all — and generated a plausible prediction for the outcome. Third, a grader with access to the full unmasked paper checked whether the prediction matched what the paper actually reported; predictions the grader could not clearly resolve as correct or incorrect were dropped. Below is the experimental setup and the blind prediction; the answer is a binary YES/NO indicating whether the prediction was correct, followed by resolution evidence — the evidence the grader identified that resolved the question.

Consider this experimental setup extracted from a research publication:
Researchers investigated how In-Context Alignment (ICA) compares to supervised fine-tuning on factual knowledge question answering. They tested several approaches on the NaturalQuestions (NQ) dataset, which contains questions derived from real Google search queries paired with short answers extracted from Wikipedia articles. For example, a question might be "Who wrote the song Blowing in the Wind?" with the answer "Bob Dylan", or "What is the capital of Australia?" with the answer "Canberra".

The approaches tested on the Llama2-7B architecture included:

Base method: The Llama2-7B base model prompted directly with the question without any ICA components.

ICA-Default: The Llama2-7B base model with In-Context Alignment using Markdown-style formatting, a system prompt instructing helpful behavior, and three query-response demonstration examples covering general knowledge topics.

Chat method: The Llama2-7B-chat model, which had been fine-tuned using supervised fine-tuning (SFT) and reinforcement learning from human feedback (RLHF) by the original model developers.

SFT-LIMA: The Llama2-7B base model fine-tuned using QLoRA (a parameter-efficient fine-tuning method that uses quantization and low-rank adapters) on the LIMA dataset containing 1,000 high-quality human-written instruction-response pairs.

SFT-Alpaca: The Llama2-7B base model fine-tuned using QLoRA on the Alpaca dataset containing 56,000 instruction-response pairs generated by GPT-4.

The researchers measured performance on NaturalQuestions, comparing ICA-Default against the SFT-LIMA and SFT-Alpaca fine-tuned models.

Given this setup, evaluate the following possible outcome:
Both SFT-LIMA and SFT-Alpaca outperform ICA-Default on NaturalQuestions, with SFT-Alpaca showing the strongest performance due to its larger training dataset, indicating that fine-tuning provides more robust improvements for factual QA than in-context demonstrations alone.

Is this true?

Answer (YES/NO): NO